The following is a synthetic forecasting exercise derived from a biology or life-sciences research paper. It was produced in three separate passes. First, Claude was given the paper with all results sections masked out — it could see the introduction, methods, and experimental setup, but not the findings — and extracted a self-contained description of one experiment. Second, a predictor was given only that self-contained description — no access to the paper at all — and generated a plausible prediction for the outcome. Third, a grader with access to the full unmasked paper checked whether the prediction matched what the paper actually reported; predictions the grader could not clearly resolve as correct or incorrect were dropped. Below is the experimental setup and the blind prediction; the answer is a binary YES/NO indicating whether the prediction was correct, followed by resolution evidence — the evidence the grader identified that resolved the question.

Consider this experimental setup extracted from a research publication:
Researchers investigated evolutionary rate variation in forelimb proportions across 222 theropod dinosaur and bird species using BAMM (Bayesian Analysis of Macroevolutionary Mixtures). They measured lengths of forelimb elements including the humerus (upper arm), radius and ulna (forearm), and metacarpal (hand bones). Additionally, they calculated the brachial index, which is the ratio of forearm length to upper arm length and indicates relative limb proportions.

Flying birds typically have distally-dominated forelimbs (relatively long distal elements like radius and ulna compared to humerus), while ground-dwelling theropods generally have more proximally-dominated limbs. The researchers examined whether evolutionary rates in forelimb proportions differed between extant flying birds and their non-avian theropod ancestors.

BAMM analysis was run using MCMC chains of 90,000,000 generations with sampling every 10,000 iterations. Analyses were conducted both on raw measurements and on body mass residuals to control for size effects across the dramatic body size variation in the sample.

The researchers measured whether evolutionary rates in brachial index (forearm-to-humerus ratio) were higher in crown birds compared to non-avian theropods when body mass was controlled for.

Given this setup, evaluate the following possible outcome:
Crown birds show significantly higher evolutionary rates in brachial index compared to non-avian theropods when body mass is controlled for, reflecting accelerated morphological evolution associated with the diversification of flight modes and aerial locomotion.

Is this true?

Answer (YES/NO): NO